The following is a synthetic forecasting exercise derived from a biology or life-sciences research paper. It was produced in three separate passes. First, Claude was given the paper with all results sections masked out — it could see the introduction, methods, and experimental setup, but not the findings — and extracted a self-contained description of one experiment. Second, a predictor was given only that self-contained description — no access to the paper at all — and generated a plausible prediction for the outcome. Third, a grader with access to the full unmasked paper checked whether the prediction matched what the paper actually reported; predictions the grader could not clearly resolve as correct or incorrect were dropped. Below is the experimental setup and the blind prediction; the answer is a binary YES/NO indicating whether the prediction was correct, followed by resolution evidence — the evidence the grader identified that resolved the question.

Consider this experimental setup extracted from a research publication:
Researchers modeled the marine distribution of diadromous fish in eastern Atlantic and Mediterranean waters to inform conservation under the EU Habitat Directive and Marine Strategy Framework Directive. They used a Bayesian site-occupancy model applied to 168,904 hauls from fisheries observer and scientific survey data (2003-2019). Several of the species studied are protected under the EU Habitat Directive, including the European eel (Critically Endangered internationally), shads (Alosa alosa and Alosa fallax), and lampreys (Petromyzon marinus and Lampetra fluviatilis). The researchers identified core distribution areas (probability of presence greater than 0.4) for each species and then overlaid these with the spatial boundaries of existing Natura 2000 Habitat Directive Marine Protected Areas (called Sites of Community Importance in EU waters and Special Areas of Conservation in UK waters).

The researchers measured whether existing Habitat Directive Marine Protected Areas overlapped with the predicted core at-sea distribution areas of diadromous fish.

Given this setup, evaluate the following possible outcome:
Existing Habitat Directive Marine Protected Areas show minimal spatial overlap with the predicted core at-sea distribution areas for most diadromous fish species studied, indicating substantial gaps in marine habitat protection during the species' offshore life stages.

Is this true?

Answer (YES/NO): NO